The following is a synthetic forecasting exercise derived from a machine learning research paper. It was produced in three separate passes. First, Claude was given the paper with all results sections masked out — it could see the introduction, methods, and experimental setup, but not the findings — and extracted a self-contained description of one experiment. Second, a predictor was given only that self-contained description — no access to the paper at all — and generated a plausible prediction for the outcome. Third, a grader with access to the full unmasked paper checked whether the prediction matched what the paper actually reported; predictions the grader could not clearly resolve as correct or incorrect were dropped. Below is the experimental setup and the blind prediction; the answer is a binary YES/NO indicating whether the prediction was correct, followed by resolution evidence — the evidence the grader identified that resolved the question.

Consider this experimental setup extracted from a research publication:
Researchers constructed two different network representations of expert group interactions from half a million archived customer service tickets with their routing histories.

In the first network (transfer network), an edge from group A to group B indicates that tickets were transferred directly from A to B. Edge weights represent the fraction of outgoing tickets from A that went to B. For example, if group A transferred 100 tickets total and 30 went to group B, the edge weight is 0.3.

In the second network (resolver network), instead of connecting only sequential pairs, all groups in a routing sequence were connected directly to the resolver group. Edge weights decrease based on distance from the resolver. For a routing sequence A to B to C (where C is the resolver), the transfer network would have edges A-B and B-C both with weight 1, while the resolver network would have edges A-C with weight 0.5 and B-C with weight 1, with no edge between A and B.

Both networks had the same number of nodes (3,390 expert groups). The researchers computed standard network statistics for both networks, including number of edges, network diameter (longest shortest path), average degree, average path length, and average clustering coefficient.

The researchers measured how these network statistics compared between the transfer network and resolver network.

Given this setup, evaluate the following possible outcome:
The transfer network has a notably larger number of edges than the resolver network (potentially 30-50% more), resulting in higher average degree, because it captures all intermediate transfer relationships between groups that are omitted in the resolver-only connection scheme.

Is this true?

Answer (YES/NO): NO